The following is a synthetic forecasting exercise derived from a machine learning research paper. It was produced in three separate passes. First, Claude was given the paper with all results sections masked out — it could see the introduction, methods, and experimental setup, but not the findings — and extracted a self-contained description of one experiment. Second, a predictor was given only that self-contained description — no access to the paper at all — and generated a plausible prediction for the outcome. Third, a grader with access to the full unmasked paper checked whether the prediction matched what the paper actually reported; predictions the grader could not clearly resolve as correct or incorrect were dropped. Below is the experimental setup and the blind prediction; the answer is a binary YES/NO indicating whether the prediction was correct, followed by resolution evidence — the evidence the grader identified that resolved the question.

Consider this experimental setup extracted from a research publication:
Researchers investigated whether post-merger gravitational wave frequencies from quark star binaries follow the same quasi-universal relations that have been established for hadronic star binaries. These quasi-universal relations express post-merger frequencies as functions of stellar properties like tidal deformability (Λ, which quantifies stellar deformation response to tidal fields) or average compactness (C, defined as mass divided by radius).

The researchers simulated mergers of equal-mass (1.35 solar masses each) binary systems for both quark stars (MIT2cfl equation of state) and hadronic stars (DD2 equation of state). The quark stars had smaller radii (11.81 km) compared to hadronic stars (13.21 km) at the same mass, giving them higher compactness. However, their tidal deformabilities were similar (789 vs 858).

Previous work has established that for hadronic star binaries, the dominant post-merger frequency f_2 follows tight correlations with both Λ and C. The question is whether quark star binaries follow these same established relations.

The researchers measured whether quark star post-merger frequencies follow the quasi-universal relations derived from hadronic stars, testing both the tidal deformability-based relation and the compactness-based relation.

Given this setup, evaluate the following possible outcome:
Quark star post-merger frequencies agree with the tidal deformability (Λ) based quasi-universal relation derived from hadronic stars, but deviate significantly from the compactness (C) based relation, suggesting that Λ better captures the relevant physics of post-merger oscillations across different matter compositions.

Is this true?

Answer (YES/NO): YES